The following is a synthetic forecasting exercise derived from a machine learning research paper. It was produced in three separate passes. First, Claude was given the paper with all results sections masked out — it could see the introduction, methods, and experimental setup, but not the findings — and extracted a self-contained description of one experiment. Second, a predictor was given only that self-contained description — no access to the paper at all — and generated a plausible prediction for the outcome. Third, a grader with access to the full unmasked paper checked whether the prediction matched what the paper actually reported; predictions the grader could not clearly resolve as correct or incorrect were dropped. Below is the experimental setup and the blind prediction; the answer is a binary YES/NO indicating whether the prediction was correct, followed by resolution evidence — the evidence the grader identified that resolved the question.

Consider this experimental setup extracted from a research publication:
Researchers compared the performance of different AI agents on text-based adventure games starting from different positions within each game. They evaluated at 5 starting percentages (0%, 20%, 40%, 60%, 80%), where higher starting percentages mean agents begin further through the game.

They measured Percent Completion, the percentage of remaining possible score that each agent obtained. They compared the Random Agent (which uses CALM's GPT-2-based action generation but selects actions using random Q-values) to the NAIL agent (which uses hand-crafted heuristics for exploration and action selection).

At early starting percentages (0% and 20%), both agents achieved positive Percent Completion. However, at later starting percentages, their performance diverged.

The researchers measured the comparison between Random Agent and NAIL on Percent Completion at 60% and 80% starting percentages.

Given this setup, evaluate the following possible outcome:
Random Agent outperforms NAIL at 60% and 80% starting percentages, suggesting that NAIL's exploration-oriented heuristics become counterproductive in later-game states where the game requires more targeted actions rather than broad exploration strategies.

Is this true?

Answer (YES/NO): YES